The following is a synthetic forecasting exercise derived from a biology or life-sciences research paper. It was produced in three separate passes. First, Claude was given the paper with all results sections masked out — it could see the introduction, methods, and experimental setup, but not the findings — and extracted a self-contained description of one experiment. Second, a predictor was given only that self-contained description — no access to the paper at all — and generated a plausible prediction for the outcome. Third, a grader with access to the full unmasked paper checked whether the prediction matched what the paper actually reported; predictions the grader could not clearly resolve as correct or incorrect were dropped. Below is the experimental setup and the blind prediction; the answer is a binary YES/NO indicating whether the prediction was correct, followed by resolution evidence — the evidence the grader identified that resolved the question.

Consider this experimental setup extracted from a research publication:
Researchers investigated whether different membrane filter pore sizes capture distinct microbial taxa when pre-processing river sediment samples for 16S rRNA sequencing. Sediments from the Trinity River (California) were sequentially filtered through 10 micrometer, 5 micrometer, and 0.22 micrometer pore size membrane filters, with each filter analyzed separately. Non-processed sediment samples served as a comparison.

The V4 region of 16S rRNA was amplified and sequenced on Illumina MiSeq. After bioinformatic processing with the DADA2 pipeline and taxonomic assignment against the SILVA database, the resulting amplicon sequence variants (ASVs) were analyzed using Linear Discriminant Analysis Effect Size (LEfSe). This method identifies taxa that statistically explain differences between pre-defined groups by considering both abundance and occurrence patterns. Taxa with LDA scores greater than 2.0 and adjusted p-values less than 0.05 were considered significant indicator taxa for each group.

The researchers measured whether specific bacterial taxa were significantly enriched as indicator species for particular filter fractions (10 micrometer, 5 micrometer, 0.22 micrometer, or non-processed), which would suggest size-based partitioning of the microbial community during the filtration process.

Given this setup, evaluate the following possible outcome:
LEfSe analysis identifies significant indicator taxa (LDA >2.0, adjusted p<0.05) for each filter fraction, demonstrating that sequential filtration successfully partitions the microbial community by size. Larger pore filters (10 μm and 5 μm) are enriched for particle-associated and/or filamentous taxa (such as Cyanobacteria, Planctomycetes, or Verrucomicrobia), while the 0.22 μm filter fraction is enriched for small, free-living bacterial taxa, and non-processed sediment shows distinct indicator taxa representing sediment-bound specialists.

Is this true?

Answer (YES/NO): NO